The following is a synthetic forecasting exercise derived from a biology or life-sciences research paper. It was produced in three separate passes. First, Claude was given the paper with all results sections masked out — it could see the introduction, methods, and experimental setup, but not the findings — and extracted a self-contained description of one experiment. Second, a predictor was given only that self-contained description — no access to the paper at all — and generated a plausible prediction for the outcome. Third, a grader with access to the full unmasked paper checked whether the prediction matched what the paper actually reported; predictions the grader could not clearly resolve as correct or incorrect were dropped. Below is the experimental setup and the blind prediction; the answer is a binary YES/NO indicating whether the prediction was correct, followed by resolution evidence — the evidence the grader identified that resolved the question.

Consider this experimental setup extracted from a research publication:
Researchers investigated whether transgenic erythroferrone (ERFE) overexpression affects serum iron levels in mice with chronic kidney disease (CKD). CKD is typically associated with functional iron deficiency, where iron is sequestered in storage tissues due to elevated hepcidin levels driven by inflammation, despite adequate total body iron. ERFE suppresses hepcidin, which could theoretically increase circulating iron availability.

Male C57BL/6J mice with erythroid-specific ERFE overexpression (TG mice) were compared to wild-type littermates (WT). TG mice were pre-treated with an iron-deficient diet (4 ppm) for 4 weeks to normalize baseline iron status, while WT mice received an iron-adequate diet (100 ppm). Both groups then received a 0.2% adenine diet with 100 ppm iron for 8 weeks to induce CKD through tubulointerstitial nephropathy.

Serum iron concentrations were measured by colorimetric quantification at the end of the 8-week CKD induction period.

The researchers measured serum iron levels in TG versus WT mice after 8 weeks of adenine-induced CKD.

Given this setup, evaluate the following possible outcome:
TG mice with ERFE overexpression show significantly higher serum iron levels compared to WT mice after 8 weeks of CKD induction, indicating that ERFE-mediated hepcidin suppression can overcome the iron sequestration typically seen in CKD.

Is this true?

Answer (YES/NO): YES